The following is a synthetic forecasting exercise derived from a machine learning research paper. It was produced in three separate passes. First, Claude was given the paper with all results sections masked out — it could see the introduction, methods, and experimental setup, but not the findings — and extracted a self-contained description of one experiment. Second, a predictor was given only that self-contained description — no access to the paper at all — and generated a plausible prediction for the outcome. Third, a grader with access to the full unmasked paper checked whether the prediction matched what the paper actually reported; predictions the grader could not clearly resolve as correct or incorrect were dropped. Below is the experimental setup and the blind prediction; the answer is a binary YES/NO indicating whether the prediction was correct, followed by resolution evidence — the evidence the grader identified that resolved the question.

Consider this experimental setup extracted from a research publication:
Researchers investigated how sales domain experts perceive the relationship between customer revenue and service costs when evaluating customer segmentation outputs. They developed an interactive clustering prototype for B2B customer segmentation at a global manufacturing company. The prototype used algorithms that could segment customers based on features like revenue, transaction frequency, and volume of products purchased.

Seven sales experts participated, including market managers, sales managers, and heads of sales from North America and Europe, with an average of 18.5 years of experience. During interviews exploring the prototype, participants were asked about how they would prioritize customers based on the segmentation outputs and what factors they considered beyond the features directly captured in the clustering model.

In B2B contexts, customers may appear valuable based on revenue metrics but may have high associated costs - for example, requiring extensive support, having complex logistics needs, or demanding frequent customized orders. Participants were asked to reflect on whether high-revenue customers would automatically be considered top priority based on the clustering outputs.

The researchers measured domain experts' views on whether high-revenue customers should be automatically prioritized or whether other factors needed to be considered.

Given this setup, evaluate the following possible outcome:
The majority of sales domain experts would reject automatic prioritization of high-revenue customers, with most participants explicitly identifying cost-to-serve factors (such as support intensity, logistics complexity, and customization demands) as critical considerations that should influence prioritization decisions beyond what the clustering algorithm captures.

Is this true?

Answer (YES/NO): NO